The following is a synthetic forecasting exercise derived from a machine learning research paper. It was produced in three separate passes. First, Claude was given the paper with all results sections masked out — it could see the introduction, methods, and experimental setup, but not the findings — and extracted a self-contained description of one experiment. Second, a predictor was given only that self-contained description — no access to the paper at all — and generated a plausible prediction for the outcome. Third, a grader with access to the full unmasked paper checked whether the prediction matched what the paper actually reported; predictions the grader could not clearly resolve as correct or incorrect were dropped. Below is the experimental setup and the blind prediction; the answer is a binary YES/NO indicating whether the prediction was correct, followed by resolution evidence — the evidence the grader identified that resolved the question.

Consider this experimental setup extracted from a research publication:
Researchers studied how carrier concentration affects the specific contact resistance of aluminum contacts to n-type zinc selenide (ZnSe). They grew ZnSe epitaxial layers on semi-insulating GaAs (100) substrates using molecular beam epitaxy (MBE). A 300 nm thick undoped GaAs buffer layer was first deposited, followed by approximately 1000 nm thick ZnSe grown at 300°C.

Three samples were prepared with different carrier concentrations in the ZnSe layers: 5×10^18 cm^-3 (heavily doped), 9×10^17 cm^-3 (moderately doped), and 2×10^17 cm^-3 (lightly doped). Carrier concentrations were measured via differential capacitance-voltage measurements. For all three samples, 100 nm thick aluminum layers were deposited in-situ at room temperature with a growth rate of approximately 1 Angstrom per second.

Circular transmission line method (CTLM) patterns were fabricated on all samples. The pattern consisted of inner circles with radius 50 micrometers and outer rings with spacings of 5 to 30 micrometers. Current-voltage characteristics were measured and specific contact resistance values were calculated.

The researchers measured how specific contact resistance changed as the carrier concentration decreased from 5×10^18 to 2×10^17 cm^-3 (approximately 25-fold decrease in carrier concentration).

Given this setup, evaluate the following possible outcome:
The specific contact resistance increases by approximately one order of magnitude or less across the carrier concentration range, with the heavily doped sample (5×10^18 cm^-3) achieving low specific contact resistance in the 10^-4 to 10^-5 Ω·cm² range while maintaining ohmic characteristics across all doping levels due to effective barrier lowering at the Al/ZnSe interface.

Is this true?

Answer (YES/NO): NO